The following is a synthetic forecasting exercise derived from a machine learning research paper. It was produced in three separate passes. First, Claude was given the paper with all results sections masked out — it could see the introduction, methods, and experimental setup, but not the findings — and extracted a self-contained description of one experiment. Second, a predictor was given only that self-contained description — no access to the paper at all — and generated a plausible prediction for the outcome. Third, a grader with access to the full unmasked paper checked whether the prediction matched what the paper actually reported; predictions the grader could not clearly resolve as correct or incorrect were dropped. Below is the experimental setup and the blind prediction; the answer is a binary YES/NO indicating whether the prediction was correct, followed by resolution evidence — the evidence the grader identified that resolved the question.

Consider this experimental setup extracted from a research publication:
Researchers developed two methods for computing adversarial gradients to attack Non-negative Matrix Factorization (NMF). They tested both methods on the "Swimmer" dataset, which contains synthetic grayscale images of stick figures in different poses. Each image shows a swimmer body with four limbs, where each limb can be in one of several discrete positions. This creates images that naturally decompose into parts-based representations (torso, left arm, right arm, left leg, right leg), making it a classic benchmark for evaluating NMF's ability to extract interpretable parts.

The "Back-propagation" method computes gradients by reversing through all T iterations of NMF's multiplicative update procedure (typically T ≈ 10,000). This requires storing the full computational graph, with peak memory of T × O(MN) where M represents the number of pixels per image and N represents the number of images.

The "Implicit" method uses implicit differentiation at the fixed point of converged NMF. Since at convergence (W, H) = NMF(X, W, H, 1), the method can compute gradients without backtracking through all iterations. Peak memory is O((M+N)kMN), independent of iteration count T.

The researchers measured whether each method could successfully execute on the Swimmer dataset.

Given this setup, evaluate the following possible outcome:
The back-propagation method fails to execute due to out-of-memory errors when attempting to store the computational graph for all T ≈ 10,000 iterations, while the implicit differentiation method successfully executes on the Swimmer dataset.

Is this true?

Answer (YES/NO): YES